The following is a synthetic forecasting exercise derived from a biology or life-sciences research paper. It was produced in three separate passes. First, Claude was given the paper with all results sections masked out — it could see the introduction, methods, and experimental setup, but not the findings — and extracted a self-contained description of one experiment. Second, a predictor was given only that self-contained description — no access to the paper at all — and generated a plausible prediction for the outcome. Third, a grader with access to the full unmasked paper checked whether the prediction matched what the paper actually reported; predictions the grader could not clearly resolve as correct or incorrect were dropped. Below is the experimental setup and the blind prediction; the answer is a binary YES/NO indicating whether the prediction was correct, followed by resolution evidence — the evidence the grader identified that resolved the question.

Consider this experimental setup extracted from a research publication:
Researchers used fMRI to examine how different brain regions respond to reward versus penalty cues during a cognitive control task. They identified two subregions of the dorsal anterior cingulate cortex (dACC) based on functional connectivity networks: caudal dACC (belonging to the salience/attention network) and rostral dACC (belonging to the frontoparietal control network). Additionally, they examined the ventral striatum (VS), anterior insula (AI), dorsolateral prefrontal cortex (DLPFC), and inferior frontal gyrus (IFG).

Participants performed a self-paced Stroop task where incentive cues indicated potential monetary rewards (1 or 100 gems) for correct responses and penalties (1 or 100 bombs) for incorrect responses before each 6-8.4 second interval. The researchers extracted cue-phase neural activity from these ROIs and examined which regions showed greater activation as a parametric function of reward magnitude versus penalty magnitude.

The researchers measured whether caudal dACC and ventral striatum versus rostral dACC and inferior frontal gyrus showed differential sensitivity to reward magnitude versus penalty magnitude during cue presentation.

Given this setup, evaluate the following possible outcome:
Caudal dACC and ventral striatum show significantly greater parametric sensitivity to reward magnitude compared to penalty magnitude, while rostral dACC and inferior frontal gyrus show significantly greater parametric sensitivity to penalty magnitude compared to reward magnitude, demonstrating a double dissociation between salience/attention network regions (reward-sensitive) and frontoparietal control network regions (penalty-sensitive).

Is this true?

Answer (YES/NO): NO